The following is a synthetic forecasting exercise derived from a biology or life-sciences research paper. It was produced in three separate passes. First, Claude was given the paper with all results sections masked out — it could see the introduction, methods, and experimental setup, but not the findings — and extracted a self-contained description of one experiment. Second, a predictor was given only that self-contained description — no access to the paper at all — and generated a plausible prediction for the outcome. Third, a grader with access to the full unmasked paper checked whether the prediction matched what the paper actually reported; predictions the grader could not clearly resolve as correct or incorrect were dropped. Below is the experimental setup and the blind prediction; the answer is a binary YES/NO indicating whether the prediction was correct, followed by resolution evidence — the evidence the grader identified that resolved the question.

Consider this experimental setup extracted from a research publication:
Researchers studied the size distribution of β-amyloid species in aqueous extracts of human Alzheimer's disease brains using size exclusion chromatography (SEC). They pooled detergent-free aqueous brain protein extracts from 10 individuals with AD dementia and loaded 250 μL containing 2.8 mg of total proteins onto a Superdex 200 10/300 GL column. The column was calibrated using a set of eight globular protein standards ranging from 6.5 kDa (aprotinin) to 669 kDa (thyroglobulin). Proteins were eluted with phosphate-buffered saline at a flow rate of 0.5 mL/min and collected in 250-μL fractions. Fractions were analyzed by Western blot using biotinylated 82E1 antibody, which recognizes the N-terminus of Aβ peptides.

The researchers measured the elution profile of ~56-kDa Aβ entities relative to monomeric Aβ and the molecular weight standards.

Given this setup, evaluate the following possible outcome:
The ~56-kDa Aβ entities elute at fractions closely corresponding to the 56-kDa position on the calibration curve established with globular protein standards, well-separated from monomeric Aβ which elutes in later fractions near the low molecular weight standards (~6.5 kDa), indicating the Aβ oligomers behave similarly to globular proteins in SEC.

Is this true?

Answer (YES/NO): NO